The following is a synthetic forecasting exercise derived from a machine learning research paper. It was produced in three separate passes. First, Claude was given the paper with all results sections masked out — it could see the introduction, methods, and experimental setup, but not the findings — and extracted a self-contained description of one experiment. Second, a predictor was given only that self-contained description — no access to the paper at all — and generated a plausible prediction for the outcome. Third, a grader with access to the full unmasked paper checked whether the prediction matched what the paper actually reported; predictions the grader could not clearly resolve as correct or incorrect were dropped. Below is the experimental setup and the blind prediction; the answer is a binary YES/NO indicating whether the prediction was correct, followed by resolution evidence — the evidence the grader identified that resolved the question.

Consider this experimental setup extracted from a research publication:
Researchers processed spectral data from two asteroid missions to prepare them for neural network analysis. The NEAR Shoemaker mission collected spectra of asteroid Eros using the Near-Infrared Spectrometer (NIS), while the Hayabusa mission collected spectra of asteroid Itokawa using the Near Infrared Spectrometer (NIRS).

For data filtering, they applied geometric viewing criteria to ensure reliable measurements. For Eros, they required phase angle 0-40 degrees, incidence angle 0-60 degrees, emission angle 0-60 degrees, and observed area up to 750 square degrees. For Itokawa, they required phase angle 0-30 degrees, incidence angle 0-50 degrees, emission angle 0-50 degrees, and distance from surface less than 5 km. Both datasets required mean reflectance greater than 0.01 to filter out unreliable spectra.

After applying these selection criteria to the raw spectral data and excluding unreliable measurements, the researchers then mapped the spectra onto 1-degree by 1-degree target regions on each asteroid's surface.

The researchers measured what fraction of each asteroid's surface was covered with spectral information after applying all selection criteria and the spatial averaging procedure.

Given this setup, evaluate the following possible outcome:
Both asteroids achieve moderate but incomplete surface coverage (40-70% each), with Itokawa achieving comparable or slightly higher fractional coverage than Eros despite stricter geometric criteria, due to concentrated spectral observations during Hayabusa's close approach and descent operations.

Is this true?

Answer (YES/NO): NO